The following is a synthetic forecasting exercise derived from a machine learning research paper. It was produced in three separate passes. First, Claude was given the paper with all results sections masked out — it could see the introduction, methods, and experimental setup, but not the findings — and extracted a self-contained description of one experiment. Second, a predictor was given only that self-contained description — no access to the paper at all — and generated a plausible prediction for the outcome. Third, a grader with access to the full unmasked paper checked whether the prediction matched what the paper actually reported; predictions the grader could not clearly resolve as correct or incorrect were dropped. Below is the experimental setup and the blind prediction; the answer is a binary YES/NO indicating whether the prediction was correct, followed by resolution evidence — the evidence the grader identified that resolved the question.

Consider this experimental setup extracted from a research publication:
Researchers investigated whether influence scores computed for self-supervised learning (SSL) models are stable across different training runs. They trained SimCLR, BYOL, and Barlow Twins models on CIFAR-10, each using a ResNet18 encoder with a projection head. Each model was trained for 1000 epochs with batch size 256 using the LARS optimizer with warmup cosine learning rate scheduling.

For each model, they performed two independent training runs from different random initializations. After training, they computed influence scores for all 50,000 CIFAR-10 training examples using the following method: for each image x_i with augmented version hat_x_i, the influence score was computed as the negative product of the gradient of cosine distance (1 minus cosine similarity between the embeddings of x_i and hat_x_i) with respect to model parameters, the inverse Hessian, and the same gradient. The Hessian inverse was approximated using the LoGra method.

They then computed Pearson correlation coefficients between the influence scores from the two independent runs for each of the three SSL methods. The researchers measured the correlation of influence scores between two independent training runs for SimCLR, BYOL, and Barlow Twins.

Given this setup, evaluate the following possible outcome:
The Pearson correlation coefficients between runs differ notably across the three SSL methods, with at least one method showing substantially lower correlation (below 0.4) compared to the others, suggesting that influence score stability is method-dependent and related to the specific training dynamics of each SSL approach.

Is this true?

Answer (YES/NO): NO